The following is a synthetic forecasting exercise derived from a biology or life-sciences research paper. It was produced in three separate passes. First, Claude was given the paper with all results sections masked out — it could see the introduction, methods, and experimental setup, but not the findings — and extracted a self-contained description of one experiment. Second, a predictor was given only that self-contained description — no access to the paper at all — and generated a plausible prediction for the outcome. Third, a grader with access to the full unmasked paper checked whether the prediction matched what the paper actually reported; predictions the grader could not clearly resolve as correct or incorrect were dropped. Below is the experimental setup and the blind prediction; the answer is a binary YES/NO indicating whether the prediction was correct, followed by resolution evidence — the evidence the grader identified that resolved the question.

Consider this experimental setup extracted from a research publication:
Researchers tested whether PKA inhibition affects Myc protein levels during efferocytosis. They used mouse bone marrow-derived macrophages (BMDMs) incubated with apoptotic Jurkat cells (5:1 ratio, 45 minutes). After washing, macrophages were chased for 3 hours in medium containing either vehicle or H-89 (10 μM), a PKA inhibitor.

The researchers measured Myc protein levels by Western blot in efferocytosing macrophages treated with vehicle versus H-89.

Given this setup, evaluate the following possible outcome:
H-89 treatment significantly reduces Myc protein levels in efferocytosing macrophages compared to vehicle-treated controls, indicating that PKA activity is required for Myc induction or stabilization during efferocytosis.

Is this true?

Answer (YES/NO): YES